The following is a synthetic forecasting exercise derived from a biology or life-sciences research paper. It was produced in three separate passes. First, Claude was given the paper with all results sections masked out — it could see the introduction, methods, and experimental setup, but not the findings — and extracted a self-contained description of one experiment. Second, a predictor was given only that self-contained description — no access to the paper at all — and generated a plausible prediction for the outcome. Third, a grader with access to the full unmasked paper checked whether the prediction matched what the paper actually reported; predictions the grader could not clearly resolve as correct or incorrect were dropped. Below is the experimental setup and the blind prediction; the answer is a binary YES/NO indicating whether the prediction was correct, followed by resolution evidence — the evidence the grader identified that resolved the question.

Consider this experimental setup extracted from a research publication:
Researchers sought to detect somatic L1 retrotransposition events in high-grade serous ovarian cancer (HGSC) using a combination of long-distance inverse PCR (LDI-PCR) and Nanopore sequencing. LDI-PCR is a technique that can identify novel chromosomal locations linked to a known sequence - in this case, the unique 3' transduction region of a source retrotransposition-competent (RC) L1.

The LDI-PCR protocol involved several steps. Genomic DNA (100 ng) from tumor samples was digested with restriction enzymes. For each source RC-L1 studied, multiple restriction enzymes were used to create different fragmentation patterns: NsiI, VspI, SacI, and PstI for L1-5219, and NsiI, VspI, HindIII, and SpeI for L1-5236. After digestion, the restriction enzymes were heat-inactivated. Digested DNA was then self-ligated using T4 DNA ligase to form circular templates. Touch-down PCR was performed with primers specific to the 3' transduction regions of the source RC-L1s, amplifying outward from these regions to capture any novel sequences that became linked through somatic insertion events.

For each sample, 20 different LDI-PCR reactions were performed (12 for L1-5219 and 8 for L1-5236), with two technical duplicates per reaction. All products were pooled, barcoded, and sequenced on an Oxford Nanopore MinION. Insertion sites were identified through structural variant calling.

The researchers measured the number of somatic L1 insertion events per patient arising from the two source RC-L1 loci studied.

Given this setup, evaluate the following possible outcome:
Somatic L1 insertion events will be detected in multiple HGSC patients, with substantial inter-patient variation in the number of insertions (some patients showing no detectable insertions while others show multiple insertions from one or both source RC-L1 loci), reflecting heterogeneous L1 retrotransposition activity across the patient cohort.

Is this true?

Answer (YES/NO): YES